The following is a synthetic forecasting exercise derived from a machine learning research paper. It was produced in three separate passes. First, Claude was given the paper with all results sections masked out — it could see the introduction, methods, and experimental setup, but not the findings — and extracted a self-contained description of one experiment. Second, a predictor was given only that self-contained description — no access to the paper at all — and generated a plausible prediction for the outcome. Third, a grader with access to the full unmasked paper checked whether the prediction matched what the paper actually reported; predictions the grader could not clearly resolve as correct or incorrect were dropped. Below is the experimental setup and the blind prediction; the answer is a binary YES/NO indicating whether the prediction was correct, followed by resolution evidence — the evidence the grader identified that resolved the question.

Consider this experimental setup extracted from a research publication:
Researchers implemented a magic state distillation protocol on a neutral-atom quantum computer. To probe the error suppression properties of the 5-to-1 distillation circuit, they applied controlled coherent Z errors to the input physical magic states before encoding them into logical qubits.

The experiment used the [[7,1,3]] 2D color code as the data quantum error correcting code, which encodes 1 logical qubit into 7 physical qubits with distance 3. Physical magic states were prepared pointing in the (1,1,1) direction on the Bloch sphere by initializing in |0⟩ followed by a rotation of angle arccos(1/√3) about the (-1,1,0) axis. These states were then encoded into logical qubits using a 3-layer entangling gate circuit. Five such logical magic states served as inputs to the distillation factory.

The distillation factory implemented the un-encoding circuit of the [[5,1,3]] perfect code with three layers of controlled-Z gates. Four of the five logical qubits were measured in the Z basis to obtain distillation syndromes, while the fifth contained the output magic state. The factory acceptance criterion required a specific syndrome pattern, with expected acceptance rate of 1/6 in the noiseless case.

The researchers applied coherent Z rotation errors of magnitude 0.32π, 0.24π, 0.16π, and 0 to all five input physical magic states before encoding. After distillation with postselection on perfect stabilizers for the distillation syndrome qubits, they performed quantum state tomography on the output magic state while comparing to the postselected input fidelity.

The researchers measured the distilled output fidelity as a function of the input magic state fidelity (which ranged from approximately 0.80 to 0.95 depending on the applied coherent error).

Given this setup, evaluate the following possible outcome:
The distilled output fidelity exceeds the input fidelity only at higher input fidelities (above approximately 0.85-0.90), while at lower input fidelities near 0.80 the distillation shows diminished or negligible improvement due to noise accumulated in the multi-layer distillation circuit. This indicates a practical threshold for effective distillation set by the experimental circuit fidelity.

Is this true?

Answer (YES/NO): NO